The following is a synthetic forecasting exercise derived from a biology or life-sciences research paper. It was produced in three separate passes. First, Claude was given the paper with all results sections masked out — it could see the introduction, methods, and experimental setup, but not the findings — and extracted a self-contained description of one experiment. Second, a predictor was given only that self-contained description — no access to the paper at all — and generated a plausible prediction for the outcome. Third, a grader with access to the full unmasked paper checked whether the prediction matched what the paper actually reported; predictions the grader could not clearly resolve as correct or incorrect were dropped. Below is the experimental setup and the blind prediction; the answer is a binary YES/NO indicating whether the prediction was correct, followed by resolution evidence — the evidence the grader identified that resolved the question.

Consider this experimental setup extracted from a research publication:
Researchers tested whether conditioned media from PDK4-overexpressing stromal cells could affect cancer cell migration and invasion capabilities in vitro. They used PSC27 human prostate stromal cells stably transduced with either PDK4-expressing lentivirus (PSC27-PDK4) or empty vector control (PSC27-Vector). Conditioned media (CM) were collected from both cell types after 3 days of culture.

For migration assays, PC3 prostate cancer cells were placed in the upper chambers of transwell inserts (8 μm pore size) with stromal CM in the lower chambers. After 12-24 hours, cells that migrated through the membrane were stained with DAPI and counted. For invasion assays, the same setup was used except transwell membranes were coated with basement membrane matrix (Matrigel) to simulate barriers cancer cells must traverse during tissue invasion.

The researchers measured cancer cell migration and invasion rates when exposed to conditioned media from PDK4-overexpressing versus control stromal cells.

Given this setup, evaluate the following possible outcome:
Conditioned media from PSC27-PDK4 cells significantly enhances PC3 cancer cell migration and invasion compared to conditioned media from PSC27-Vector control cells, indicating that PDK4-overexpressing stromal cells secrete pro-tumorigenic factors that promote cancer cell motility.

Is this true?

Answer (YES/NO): YES